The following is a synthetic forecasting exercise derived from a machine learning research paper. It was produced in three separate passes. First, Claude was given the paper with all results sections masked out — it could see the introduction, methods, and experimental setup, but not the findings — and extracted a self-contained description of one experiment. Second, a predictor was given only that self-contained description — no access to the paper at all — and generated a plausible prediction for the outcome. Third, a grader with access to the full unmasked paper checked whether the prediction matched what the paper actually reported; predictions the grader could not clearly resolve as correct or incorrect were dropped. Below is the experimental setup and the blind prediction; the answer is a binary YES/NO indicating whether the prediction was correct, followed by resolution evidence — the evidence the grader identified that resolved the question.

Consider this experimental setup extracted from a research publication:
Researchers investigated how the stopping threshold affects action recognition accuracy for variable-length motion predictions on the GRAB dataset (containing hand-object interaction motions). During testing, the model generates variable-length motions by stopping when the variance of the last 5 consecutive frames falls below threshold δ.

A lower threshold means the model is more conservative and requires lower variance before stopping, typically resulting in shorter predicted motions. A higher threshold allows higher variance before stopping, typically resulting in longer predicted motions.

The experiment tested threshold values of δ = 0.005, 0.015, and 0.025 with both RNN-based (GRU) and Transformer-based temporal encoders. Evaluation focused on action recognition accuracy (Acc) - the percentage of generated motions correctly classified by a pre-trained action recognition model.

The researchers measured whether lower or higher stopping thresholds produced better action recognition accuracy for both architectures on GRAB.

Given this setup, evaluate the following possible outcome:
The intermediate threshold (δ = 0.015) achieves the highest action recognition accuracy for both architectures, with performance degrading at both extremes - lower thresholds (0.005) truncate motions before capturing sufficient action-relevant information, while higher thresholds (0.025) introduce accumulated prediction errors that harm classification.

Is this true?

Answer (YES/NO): YES